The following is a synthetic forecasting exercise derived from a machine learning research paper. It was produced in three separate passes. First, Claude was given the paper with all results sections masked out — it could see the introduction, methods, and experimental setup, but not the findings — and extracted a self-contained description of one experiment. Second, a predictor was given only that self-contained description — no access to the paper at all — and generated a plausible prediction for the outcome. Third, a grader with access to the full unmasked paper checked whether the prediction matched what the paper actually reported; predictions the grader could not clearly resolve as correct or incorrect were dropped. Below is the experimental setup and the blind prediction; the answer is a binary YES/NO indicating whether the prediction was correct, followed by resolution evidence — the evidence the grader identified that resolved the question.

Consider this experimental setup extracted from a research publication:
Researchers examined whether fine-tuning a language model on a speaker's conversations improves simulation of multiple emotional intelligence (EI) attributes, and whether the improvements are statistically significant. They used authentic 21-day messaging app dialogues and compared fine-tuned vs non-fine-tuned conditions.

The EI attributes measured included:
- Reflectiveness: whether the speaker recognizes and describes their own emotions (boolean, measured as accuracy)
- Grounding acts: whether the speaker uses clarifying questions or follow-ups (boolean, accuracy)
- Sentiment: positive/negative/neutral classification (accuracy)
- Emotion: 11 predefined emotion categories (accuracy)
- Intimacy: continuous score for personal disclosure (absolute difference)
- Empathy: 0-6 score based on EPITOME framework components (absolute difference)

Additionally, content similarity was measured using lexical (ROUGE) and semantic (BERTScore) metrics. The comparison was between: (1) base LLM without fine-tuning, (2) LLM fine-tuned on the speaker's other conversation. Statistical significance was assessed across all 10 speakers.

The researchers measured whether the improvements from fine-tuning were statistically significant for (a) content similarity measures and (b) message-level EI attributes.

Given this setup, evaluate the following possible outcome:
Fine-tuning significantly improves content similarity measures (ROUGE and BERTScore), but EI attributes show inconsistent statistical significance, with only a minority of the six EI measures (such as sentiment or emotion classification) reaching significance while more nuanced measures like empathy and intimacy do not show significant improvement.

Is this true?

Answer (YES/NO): NO